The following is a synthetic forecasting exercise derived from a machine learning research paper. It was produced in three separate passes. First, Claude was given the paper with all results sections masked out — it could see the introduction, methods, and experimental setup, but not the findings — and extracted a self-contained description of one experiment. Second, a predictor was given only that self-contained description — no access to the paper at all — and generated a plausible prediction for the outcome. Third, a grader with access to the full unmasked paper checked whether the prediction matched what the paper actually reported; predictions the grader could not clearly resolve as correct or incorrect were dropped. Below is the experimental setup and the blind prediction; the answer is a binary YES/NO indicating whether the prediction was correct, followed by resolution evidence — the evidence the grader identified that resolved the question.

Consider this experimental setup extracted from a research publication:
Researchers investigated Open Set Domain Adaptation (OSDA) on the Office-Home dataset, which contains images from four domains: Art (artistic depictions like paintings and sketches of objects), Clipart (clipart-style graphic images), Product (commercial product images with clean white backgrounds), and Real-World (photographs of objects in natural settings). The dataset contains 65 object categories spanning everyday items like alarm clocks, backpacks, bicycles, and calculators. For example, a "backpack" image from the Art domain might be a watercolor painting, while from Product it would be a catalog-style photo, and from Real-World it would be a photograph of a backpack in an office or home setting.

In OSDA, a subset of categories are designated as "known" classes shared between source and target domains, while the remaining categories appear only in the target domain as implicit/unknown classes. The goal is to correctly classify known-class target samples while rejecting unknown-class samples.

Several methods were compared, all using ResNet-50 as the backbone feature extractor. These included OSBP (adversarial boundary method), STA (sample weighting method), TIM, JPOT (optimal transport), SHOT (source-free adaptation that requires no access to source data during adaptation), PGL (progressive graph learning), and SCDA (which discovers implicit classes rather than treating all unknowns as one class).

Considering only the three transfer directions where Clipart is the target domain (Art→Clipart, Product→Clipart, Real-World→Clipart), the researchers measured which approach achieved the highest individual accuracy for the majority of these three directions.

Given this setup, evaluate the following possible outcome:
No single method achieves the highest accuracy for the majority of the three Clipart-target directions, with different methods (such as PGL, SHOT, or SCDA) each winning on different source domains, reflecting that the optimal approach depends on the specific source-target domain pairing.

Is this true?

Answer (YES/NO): NO